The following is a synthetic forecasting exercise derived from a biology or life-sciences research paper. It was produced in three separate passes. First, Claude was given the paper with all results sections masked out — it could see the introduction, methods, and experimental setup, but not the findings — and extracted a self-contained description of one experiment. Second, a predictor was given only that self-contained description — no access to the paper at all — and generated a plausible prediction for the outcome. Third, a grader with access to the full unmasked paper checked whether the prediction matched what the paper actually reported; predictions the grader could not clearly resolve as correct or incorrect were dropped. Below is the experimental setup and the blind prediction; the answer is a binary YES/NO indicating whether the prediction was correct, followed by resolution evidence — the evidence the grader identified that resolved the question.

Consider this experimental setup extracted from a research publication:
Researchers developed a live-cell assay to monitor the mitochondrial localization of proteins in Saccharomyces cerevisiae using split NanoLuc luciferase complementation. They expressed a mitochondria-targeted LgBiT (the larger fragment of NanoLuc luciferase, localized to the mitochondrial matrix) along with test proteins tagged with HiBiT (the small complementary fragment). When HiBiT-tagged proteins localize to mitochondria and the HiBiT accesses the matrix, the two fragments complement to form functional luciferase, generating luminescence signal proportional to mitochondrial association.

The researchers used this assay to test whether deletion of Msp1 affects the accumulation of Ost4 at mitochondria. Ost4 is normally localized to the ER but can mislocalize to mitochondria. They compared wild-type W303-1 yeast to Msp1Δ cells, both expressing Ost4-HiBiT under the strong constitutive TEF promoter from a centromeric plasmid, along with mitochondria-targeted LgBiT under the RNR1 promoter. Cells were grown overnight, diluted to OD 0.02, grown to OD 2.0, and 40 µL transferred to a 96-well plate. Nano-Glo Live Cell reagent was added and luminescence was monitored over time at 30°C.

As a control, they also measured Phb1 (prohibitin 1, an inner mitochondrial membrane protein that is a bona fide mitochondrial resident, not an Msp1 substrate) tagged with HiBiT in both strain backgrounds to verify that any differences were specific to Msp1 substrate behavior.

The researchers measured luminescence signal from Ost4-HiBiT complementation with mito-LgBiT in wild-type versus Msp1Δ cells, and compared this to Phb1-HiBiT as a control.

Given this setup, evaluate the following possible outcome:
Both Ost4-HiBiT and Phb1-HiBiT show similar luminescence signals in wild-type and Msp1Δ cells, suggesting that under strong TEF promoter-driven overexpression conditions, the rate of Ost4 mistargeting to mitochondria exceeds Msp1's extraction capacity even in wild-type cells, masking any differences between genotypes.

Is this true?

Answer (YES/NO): NO